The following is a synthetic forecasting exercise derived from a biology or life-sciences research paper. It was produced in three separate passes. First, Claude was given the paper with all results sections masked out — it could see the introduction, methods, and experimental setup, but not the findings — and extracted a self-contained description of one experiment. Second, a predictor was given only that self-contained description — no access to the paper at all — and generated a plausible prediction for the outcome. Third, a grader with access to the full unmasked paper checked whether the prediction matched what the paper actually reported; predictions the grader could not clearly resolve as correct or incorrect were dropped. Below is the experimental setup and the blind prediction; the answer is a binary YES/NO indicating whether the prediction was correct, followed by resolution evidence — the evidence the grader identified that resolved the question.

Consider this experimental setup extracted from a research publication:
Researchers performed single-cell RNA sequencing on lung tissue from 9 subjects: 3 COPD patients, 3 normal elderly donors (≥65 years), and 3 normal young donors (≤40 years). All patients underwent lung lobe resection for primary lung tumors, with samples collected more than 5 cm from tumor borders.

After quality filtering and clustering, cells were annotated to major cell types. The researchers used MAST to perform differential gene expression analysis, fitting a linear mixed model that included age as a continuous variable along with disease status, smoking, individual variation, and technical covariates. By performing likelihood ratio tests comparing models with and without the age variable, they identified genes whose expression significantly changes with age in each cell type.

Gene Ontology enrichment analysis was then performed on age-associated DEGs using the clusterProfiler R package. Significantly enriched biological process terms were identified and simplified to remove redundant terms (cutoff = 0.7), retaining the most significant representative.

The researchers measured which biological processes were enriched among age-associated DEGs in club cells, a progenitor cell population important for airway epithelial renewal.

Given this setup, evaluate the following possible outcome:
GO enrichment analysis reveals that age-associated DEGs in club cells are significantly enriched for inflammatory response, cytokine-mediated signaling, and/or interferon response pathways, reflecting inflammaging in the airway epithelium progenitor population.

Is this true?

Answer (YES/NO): NO